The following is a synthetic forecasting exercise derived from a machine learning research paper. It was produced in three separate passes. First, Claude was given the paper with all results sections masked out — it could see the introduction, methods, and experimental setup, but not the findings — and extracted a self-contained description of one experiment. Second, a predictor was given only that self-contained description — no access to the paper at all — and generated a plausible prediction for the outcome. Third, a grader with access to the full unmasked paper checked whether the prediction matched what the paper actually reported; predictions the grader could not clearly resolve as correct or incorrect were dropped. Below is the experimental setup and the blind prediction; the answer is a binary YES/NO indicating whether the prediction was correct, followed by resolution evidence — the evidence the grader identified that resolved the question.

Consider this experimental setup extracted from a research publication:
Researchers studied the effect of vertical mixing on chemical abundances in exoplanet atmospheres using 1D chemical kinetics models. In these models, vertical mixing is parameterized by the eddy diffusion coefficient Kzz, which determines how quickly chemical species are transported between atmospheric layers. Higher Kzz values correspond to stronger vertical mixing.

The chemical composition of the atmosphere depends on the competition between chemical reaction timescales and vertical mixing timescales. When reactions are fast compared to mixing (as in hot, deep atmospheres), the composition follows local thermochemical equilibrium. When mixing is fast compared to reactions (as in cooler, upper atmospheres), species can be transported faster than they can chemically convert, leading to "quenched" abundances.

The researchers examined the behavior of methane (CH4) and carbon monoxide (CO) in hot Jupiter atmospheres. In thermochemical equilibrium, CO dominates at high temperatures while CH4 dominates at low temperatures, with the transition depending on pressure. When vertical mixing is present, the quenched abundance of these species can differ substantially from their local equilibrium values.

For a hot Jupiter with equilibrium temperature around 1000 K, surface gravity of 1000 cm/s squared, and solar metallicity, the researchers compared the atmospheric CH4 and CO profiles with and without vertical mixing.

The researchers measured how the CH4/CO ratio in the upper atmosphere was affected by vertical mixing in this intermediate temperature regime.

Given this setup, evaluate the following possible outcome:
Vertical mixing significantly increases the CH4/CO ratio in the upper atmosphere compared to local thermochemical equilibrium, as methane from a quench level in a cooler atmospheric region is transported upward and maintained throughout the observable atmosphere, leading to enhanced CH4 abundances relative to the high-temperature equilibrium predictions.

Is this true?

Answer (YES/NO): YES